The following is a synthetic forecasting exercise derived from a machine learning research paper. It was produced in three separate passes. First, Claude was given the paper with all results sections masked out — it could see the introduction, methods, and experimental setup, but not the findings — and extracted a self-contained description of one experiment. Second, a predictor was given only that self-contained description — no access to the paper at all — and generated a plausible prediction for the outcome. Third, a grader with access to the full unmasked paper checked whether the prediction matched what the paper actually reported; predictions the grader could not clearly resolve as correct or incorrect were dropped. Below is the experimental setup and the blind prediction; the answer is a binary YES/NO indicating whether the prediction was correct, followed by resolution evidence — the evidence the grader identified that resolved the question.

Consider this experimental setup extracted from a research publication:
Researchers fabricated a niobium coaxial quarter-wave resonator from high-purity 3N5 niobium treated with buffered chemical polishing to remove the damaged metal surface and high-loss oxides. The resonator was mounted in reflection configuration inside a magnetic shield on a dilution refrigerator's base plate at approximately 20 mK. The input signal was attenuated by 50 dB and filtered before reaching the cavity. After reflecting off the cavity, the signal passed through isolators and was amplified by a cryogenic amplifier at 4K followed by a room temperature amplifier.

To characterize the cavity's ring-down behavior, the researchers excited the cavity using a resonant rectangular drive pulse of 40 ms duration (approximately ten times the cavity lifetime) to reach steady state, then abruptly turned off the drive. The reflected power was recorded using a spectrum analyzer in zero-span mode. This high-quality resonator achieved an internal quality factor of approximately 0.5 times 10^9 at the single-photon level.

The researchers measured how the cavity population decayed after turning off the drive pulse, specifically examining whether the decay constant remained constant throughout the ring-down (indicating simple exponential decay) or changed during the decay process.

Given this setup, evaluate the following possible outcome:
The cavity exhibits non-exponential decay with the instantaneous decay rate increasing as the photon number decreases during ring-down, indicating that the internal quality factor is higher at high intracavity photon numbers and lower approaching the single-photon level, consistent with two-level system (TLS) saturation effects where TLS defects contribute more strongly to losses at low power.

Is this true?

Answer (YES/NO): YES